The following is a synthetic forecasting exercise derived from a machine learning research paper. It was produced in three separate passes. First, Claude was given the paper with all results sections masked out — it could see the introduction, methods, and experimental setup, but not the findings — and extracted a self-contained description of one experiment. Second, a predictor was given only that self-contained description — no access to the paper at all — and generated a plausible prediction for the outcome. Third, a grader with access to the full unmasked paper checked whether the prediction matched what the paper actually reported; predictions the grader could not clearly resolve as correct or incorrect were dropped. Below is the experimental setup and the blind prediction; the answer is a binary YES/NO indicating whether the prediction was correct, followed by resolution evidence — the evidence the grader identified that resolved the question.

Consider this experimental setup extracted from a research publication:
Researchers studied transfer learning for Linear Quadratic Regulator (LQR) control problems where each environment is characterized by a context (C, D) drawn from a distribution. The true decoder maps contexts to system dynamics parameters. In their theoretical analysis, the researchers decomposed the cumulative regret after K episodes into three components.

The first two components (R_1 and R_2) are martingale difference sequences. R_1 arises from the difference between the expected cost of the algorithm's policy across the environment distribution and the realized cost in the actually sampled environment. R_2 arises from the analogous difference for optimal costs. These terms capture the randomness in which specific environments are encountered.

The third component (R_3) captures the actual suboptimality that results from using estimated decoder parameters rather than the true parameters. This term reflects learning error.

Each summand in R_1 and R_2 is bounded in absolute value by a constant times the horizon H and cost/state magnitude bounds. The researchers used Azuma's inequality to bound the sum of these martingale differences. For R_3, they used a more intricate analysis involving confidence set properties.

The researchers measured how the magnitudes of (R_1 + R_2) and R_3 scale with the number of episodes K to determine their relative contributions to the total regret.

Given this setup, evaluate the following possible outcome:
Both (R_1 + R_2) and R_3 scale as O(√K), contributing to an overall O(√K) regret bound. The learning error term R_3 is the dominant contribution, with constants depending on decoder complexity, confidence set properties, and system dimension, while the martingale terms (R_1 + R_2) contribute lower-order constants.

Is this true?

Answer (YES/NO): YES